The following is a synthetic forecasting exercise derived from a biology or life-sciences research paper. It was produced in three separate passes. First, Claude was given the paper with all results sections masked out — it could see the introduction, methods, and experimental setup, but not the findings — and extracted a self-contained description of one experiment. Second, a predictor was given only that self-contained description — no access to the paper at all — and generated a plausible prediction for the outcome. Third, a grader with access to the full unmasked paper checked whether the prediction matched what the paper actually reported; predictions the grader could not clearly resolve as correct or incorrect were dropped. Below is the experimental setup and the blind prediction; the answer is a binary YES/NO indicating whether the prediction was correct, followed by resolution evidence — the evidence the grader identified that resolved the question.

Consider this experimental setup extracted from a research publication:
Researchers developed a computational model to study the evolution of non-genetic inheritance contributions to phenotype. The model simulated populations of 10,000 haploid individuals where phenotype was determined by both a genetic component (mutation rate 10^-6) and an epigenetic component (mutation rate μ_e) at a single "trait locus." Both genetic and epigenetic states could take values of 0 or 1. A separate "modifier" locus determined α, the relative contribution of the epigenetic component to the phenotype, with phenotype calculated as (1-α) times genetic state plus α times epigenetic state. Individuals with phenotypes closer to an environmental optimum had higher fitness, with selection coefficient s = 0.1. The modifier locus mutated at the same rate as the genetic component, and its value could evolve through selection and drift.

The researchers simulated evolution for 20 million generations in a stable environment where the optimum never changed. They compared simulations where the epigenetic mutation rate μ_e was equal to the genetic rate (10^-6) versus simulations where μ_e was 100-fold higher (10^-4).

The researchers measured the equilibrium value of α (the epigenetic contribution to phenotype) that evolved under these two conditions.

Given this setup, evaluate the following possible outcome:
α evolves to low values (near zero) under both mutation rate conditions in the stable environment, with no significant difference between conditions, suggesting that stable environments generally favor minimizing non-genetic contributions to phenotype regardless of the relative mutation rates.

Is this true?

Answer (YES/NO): NO